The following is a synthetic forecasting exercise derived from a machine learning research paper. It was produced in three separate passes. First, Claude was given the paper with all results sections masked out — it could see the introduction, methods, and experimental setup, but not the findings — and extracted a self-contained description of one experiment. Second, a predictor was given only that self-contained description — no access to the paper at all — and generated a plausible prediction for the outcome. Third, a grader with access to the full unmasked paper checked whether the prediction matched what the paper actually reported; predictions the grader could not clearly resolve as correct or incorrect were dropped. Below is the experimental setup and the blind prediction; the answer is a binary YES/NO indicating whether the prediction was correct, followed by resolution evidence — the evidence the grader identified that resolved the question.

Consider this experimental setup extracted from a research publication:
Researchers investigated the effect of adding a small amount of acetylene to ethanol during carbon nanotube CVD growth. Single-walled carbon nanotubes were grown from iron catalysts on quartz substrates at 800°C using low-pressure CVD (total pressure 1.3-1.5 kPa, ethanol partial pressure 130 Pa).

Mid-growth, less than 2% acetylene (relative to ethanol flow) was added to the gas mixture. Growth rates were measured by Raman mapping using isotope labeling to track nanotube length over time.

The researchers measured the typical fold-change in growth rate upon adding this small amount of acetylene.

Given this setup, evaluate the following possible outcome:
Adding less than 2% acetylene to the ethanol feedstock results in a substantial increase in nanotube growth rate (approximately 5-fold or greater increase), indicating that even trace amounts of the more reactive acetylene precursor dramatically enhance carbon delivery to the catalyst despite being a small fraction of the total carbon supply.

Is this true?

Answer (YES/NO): YES